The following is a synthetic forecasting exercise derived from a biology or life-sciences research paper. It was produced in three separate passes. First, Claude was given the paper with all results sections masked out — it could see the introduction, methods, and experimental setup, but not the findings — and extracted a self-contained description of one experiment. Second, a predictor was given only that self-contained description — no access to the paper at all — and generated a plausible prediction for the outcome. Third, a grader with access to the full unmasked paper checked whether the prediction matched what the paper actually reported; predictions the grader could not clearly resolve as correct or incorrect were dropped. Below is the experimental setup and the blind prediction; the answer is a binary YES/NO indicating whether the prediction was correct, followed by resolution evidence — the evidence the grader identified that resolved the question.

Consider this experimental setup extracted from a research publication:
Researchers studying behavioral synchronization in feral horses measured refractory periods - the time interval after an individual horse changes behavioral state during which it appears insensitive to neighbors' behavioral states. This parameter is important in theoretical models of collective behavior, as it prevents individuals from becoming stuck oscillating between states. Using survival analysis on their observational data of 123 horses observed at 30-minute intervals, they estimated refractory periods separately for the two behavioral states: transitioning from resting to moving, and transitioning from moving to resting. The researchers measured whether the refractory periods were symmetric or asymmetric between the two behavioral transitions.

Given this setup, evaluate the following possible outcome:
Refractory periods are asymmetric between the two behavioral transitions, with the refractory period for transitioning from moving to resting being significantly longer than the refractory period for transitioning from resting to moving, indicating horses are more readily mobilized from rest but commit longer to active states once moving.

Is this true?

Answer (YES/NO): NO